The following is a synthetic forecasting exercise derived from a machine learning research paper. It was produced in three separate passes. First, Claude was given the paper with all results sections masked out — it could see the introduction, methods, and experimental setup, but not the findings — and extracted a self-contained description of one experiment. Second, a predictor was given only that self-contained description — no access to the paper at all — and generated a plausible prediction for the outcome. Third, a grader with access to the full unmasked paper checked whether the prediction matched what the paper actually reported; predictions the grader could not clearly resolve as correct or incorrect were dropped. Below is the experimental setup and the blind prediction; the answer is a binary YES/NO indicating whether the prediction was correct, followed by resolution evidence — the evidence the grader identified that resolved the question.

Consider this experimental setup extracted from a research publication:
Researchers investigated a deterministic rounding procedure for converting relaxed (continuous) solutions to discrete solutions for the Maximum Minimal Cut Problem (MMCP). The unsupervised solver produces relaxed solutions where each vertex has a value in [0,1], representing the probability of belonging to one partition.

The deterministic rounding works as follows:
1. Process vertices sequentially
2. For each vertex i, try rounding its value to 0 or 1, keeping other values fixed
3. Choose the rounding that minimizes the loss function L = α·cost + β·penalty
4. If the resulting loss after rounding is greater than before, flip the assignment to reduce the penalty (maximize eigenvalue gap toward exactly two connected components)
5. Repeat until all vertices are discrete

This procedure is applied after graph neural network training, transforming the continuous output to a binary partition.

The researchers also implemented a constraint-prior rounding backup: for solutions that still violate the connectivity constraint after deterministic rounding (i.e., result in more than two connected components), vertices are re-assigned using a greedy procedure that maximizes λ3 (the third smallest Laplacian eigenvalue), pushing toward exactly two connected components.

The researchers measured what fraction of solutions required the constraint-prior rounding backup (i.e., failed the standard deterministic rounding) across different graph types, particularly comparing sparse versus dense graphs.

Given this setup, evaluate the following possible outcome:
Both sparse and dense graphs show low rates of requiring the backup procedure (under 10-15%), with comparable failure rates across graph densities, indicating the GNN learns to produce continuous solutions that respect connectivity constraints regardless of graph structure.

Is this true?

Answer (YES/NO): NO